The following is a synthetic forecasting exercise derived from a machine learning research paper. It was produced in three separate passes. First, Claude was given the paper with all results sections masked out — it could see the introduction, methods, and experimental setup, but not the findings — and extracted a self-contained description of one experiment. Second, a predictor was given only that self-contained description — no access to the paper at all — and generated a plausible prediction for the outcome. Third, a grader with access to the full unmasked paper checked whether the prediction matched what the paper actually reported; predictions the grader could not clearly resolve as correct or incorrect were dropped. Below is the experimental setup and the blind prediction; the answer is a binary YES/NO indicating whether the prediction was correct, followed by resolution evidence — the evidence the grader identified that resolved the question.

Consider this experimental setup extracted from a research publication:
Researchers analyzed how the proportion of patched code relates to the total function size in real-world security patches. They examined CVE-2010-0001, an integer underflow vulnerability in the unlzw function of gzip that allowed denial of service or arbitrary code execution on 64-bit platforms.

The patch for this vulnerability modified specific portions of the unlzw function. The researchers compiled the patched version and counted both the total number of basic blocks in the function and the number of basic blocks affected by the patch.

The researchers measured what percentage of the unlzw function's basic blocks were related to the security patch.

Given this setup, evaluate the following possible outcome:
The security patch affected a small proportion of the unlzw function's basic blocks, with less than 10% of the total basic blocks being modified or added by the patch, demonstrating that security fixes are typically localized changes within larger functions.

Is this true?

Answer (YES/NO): YES